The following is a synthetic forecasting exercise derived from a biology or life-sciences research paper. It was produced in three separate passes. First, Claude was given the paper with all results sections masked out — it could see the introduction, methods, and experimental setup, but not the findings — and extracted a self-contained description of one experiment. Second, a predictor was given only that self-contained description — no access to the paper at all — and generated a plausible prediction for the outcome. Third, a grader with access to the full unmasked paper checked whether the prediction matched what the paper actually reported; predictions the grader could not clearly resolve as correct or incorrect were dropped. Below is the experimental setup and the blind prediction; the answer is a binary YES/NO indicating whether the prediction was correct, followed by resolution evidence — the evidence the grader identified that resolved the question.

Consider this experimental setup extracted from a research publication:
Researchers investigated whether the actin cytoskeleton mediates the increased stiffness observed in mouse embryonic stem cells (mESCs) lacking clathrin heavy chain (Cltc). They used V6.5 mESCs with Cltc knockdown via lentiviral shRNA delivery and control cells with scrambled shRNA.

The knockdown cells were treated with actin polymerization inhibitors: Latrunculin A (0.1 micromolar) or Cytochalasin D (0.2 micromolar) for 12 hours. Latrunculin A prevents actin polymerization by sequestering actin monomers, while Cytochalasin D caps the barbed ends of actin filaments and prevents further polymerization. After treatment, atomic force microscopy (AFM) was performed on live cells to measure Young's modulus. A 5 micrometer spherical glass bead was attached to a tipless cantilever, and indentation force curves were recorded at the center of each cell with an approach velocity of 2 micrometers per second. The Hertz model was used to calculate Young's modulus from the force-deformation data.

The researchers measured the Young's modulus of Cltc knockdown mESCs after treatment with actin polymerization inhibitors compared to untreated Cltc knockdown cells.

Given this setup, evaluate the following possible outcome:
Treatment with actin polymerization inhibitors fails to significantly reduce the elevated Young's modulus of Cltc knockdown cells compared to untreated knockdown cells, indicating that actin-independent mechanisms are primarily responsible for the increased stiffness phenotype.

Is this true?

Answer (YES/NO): NO